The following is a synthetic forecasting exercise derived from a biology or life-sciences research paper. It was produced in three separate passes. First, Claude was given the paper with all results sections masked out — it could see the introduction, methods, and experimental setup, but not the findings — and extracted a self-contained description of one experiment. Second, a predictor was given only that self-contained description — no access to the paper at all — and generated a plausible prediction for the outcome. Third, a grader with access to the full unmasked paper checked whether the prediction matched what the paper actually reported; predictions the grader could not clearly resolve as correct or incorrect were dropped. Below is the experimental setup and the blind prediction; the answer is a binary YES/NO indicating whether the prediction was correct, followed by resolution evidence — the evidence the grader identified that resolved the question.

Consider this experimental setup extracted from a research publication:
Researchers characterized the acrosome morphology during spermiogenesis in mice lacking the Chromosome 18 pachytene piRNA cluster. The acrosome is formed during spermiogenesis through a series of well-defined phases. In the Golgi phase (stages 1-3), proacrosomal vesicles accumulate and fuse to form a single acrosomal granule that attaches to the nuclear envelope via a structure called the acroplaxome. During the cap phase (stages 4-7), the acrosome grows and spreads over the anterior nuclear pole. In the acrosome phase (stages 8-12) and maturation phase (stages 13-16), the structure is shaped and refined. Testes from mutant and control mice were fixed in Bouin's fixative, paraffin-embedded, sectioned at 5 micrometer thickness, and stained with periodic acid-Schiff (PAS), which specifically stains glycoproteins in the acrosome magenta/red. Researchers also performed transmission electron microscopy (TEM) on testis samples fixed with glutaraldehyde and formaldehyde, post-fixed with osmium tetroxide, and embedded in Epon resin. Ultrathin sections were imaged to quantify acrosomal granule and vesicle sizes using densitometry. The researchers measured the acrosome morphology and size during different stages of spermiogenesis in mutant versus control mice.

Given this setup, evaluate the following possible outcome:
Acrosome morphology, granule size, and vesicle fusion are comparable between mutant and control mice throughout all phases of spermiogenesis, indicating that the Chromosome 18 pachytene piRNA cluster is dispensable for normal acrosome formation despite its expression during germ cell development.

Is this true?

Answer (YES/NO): NO